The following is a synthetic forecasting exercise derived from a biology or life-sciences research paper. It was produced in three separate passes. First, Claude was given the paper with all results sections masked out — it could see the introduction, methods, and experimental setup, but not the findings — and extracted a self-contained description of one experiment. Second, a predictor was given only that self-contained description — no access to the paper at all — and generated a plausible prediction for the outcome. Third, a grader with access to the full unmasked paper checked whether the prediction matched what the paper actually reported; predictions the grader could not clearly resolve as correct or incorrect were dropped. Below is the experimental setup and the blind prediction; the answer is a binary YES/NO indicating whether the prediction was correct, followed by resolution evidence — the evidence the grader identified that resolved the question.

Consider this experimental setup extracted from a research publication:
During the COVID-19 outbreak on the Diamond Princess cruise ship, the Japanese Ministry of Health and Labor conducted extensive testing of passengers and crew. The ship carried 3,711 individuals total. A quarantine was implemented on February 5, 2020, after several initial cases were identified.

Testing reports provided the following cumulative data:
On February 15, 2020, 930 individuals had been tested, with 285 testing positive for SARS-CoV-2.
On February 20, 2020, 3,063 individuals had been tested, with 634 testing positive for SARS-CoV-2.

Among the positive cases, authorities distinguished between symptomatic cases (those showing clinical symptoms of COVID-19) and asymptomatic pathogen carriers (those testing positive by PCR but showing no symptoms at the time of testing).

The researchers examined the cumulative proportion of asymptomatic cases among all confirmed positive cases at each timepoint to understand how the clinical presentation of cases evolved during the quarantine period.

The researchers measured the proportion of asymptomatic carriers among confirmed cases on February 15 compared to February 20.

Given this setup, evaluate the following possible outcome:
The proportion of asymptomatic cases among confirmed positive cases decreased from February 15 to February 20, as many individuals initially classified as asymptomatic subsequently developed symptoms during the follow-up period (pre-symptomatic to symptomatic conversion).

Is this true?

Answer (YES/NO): NO